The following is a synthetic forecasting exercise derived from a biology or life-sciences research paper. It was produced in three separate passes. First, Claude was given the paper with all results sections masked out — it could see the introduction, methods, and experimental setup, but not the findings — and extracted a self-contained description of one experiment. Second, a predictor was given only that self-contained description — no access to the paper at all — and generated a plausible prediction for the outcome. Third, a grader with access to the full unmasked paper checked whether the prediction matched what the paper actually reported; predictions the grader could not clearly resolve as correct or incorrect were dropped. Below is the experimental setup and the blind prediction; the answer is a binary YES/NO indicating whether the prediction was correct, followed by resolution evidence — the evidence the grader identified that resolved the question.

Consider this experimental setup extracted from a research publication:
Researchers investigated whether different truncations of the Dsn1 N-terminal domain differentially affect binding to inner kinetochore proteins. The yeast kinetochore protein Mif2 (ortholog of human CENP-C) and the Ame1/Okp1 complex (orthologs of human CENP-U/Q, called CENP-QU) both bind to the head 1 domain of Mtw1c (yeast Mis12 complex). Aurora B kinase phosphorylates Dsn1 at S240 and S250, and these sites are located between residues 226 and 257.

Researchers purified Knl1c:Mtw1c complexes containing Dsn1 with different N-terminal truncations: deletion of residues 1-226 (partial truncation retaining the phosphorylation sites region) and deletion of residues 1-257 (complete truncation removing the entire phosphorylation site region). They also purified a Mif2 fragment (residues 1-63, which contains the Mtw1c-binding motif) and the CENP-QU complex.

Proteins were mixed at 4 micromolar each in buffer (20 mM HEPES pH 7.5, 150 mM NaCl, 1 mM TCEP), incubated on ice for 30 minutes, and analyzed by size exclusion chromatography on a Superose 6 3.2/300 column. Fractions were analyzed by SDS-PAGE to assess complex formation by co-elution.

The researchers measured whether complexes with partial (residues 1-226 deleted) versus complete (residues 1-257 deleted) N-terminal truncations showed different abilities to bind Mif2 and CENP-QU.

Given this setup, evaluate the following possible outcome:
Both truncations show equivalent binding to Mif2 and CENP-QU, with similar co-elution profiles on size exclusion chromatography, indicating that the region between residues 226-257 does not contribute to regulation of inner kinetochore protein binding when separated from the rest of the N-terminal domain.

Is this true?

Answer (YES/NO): NO